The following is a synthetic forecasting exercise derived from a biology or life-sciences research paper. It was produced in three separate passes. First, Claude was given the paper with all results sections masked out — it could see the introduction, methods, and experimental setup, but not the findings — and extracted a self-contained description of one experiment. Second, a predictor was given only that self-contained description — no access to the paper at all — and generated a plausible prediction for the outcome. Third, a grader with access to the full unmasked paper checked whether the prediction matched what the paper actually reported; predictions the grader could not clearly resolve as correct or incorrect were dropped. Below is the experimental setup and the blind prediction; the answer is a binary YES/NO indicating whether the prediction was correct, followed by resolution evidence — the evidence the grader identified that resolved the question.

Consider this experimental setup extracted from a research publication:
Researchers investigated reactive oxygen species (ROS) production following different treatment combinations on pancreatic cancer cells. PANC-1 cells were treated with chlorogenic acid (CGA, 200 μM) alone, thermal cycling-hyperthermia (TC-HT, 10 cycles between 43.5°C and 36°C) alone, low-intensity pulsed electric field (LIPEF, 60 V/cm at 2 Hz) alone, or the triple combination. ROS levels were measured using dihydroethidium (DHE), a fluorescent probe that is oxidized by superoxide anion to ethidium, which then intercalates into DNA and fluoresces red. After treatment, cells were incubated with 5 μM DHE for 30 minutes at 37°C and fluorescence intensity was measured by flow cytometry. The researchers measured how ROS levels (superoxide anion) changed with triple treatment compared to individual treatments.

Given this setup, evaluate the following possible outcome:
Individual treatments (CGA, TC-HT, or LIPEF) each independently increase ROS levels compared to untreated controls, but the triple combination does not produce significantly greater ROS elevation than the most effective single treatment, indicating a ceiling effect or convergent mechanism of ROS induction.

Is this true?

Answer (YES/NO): NO